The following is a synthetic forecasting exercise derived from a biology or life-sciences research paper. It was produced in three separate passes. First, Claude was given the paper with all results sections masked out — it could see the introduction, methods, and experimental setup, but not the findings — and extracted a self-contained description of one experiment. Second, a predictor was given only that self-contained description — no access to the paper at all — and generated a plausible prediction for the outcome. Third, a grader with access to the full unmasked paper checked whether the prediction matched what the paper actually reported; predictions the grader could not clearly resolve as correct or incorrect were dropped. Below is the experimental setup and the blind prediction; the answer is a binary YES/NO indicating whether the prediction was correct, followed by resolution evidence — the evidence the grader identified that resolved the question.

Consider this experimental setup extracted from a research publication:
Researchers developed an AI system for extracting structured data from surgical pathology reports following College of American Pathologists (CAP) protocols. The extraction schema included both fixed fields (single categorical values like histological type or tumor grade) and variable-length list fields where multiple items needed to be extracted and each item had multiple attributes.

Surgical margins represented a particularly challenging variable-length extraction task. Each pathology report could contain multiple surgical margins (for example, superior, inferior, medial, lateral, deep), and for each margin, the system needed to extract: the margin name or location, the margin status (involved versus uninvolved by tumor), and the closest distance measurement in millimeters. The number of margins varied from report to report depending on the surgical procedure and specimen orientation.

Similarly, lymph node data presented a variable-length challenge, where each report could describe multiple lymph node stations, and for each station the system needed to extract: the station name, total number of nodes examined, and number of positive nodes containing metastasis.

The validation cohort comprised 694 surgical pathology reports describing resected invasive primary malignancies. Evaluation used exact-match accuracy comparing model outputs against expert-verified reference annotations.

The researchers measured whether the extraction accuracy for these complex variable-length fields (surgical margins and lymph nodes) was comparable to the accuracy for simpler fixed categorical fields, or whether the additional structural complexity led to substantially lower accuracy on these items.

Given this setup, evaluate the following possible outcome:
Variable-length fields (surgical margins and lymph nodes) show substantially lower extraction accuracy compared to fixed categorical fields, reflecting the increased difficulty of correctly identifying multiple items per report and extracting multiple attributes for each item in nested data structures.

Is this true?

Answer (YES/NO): NO